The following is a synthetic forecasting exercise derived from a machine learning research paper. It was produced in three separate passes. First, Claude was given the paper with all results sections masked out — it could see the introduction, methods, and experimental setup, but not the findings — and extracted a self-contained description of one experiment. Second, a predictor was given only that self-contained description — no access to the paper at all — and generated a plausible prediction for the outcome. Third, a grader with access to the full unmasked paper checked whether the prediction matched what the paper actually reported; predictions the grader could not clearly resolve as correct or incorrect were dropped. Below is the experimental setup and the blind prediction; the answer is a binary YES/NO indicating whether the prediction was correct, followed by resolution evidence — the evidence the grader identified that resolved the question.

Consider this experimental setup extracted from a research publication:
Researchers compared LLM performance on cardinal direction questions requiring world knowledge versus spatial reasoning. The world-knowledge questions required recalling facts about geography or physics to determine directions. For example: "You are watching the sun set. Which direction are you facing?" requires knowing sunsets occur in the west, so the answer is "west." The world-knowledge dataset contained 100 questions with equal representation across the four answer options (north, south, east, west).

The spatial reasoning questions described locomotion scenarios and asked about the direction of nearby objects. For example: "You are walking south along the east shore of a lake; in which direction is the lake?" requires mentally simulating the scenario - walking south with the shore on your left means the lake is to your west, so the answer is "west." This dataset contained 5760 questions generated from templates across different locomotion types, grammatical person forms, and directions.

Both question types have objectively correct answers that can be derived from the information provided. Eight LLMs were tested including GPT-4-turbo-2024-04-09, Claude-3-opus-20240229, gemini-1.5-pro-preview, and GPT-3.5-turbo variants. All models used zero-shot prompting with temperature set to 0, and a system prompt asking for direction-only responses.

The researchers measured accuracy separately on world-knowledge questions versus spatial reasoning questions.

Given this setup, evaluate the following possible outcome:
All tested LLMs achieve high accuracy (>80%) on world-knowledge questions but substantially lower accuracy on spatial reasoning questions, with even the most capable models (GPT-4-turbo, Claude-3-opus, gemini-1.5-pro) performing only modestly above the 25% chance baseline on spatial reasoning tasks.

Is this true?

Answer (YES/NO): NO